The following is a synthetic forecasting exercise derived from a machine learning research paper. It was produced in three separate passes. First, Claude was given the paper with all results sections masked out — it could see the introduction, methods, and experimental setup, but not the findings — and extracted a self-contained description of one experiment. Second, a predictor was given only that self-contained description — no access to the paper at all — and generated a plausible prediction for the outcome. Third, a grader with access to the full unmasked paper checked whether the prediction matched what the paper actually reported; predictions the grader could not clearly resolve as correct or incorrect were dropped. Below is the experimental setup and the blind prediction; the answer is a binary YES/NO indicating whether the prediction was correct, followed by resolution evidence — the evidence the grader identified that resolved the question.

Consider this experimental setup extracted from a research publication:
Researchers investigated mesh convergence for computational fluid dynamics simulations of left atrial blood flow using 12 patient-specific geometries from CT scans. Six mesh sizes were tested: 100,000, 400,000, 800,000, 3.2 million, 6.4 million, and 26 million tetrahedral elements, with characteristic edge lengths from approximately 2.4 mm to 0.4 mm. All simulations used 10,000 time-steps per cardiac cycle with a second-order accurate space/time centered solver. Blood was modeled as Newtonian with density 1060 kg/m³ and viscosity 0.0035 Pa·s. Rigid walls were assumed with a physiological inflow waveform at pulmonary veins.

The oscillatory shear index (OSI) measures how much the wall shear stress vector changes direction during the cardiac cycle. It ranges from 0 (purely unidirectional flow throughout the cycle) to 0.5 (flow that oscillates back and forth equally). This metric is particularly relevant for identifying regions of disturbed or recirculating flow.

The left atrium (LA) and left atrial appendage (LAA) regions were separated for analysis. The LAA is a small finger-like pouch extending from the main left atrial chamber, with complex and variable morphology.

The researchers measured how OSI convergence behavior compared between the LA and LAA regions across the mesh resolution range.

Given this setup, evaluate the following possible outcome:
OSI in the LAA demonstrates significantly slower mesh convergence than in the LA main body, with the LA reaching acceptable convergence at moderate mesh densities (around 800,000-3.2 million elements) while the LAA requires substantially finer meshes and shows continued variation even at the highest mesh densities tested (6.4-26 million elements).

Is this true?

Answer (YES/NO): NO